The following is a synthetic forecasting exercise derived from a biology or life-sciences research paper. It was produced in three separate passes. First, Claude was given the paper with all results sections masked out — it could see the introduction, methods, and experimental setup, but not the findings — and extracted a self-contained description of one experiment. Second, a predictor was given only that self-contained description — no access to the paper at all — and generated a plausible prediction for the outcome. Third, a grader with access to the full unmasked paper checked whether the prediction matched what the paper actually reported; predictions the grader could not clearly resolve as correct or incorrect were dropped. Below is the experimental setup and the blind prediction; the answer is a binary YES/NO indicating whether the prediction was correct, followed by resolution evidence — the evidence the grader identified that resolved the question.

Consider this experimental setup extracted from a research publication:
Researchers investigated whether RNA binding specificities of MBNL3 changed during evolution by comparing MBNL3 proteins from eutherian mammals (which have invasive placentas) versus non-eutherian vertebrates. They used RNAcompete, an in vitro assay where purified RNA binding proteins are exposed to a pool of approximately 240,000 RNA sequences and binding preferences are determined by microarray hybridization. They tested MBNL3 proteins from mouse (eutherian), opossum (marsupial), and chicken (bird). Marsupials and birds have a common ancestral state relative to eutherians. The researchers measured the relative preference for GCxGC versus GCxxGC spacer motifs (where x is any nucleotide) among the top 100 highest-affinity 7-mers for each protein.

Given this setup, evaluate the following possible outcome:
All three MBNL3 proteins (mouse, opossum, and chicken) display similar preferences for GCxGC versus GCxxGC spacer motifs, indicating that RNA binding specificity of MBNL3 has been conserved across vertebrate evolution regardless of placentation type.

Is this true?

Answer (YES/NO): NO